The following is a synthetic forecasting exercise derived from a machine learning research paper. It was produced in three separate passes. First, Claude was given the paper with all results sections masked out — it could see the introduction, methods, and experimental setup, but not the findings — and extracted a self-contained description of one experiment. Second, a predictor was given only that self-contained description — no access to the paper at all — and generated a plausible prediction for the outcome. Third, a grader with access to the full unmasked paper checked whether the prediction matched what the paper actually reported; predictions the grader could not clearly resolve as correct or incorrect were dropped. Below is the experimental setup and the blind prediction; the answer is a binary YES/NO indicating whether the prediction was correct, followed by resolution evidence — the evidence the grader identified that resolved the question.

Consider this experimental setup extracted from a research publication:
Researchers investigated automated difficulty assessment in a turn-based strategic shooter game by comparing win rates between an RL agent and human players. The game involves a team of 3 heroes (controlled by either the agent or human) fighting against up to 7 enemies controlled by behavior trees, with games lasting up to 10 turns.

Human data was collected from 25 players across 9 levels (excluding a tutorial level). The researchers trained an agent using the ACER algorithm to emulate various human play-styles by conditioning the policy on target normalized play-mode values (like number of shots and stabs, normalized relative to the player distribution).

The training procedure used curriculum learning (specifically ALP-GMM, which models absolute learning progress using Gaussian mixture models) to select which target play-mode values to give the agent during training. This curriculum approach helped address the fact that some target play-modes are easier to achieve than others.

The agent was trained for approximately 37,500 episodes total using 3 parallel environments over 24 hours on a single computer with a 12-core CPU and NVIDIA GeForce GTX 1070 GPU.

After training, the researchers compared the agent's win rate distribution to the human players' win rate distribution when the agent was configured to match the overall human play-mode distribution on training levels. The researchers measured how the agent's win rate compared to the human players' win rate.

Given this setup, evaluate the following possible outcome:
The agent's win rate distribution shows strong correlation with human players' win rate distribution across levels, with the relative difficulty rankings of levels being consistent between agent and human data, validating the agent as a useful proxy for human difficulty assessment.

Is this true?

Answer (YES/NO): YES